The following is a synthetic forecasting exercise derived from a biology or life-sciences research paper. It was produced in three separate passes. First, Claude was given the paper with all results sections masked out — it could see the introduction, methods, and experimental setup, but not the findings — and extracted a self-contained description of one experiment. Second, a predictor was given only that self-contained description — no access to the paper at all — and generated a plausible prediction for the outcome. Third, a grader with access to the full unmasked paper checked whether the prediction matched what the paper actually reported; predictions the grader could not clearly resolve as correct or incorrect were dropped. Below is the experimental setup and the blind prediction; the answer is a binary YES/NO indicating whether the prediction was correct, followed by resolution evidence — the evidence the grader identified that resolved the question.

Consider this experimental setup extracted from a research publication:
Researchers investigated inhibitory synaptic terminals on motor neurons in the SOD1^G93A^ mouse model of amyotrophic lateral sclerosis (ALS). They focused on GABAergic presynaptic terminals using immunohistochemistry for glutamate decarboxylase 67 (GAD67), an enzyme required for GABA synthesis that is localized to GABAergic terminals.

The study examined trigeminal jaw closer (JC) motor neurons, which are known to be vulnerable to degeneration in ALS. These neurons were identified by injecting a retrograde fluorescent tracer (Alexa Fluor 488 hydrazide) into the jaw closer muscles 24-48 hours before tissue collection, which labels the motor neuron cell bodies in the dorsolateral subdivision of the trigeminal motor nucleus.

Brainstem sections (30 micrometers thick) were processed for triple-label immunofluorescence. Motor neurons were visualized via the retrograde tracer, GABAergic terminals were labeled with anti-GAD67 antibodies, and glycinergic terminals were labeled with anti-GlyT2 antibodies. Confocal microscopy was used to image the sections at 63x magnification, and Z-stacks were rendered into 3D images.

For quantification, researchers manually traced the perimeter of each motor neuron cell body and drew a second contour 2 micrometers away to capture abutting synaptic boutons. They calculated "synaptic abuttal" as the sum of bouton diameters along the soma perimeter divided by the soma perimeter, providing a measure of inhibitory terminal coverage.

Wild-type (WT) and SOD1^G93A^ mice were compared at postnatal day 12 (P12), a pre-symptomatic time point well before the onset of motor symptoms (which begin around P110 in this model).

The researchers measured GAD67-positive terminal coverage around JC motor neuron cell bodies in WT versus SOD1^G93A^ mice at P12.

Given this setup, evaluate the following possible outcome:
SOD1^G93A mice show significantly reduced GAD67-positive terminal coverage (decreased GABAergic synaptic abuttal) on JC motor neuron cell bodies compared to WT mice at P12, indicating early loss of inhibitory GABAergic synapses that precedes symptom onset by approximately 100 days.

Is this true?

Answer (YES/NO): YES